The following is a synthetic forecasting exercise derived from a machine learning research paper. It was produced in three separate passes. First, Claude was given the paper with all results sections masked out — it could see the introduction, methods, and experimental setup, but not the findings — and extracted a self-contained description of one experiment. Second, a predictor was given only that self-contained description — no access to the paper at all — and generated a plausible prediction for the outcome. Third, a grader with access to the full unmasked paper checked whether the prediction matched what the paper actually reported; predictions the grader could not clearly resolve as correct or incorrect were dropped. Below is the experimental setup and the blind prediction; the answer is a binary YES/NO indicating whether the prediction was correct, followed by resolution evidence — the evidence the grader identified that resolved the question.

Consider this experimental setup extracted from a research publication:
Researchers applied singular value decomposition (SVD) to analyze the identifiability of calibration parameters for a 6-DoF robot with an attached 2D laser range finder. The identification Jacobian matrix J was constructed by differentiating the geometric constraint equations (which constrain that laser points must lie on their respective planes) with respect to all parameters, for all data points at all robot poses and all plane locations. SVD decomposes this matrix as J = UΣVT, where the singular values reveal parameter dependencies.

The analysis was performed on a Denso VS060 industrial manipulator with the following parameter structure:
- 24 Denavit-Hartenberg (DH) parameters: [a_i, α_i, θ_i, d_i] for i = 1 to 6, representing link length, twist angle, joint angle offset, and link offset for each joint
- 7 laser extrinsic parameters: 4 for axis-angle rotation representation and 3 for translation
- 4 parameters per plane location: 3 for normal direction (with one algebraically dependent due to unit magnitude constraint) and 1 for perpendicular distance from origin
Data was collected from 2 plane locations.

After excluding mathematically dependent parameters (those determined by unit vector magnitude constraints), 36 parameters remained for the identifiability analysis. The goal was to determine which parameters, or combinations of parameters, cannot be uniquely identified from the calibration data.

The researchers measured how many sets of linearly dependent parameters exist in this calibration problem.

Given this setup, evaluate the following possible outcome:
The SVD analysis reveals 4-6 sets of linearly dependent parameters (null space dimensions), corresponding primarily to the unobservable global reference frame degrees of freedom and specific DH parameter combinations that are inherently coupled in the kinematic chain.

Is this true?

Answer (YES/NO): NO